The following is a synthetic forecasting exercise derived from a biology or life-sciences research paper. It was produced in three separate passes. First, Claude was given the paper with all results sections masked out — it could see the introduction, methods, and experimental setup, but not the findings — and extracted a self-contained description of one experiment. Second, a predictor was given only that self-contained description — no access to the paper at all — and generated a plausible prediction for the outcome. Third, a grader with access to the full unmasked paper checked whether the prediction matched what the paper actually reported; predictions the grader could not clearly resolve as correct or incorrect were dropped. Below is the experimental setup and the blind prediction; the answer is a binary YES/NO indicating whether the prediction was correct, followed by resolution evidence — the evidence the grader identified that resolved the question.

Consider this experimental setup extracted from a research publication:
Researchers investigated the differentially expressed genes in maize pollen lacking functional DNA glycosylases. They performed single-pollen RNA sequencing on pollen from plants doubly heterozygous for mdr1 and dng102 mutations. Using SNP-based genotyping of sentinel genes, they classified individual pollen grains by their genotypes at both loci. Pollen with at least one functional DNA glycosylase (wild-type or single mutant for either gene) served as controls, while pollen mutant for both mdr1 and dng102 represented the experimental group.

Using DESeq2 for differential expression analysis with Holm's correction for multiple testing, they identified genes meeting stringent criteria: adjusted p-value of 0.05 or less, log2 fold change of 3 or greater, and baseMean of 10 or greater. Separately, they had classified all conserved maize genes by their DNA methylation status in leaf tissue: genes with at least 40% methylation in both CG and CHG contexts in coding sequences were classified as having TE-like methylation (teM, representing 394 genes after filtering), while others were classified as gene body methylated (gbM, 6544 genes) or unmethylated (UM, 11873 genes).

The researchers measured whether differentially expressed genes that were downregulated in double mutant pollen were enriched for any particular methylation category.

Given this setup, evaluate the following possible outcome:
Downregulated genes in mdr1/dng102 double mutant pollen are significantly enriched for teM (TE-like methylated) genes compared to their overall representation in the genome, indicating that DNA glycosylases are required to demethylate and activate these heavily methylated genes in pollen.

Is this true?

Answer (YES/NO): YES